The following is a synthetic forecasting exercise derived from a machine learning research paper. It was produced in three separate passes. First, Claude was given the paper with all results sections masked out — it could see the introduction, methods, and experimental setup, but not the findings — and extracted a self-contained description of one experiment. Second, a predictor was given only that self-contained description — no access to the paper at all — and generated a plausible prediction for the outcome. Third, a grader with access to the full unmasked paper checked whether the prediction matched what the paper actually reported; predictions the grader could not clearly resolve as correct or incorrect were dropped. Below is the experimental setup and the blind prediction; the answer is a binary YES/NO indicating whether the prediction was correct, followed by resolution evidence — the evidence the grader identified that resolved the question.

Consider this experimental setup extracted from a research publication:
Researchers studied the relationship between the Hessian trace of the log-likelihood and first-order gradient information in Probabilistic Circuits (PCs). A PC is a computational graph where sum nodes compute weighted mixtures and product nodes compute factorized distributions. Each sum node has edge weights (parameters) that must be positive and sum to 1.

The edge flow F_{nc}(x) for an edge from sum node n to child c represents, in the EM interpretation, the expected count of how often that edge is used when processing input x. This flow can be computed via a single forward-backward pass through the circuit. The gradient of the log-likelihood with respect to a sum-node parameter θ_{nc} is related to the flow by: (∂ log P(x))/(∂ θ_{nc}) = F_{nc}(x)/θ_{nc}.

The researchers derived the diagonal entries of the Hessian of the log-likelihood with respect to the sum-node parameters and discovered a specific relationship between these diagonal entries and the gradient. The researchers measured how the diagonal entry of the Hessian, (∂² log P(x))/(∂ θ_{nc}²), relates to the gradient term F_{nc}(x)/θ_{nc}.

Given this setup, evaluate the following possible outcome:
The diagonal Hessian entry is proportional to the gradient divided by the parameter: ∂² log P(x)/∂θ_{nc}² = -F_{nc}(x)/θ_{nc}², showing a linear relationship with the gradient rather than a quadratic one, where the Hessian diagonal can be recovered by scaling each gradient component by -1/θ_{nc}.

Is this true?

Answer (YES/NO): NO